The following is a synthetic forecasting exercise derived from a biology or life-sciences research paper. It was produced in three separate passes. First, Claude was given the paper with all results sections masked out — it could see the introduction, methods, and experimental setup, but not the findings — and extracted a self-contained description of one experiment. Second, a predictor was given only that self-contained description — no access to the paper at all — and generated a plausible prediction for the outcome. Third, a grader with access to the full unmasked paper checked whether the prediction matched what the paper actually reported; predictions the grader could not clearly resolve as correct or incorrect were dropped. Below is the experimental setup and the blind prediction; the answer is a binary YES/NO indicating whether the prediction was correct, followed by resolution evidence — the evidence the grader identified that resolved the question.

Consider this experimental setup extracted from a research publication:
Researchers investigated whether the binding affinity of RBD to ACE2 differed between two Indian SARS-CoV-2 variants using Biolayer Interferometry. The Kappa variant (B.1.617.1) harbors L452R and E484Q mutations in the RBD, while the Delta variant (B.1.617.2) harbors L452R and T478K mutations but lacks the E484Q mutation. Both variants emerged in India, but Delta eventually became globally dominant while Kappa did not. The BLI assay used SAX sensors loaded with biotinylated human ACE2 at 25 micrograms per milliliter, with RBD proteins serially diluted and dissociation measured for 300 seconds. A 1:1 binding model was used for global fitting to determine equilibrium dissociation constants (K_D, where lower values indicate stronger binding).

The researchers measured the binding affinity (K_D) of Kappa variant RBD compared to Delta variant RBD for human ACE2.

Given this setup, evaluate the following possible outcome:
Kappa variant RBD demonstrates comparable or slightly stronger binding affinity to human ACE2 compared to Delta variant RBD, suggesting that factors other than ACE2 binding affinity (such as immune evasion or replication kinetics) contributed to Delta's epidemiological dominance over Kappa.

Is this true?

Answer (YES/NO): NO